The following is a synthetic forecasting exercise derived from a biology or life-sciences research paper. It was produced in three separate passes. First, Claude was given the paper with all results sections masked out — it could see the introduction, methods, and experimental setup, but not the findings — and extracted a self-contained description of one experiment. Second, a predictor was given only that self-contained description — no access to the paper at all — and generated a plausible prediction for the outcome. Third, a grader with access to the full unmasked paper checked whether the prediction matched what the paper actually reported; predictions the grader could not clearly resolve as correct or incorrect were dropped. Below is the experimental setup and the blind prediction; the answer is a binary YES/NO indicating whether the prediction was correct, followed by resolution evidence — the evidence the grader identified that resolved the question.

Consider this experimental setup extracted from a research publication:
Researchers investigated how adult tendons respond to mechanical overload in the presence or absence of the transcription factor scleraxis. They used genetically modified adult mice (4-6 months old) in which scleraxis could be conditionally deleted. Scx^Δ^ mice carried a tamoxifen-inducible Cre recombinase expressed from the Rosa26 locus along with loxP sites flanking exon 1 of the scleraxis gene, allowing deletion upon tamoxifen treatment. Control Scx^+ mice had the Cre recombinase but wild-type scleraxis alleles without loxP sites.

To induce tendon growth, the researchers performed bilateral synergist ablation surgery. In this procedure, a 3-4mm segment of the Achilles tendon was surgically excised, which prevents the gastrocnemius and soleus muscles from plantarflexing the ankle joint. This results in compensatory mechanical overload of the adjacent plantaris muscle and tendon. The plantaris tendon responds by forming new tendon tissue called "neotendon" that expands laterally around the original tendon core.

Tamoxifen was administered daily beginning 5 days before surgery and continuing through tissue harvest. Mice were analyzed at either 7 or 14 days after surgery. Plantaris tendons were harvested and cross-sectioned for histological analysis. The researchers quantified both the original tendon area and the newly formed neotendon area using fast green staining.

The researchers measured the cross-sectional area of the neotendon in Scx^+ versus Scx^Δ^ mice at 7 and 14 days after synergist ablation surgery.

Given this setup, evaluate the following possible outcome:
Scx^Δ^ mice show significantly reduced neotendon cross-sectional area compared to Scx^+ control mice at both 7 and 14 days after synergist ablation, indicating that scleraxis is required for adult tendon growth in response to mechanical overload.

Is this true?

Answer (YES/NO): YES